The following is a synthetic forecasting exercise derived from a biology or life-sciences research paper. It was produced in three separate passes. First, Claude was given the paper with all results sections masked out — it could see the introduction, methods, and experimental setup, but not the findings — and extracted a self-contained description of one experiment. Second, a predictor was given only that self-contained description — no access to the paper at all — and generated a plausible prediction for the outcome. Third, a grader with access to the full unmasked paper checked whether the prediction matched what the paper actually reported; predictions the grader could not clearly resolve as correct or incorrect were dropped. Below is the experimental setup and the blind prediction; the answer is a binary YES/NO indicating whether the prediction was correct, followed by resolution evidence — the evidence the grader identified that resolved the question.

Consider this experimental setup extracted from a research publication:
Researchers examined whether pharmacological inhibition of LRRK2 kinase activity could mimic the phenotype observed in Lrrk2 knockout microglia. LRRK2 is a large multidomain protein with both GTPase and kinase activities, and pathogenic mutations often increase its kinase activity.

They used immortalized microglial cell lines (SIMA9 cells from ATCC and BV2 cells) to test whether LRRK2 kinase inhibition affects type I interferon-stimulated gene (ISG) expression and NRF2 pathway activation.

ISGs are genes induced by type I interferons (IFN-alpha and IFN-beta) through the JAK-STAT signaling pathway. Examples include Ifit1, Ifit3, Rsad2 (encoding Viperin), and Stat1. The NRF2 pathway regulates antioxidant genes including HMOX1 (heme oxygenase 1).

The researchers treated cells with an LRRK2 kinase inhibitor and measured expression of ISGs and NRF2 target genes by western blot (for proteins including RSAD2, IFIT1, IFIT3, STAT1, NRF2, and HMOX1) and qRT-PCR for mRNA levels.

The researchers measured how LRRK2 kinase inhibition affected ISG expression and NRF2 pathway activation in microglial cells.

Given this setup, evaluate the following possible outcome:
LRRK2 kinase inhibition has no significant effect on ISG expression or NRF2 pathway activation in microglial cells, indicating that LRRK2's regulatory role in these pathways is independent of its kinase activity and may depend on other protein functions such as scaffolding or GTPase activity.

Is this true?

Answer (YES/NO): NO